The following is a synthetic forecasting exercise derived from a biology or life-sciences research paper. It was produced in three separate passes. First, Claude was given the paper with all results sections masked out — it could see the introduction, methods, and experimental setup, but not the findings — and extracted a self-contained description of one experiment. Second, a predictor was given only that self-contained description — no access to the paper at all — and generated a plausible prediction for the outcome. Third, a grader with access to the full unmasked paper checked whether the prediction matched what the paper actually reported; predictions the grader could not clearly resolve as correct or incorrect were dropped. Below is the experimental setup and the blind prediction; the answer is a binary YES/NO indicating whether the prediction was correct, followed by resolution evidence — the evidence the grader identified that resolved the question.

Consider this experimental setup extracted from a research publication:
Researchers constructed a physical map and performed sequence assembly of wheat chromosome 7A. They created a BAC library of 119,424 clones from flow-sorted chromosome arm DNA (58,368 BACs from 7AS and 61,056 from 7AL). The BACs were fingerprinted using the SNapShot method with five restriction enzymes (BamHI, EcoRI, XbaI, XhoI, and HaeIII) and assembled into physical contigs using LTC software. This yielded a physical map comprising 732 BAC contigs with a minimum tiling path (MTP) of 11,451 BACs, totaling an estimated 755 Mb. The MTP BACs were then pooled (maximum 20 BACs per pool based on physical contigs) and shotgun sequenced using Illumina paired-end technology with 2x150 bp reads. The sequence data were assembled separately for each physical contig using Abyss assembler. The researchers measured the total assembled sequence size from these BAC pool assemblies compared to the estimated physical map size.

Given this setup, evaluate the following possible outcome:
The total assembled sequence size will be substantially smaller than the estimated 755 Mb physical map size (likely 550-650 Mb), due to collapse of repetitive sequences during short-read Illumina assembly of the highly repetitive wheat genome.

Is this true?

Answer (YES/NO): NO